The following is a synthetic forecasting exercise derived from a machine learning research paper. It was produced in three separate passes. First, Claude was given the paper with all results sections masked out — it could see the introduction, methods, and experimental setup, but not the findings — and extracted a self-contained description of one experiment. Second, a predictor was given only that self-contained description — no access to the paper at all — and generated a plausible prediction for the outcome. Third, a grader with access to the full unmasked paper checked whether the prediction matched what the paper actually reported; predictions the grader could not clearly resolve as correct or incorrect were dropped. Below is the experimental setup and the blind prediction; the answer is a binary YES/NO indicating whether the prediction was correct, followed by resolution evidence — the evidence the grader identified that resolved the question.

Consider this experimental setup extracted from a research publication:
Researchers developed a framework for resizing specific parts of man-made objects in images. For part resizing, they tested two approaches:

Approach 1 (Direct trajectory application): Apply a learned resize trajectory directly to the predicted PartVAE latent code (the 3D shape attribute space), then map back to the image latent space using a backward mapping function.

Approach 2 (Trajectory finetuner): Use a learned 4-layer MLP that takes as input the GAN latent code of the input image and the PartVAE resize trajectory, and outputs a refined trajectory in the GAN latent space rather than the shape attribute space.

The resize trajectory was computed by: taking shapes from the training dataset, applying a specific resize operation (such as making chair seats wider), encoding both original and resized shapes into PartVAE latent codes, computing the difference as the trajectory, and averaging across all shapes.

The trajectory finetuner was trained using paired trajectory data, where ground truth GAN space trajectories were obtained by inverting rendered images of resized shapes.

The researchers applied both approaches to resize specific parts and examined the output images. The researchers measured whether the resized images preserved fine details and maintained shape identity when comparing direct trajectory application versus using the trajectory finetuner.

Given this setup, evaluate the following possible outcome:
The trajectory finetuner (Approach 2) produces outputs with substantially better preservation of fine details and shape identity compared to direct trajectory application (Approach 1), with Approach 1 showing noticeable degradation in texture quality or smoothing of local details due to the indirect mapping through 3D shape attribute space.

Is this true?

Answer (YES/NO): YES